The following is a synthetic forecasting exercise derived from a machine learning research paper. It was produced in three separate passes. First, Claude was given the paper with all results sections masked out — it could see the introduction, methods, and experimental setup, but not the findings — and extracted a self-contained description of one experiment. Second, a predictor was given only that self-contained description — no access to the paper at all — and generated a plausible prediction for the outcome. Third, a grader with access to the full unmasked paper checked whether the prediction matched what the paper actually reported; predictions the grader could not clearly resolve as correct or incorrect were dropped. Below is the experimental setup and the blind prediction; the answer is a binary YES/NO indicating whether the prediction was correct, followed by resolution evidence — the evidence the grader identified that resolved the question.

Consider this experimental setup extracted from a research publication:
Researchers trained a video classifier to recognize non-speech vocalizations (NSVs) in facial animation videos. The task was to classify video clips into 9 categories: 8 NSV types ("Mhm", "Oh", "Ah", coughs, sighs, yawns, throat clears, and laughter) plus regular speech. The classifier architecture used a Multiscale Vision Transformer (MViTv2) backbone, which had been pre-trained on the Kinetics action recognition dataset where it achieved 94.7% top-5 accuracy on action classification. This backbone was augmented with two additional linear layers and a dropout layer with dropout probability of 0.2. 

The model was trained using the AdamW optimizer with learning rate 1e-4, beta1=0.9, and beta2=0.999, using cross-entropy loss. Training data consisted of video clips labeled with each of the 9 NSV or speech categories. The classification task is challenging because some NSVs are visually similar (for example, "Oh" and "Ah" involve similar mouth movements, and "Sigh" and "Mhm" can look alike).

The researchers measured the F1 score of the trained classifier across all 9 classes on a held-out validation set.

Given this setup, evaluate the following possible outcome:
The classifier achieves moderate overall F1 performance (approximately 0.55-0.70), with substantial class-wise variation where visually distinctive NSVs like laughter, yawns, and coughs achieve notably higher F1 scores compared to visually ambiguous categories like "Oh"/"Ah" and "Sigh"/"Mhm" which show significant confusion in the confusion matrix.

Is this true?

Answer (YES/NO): NO